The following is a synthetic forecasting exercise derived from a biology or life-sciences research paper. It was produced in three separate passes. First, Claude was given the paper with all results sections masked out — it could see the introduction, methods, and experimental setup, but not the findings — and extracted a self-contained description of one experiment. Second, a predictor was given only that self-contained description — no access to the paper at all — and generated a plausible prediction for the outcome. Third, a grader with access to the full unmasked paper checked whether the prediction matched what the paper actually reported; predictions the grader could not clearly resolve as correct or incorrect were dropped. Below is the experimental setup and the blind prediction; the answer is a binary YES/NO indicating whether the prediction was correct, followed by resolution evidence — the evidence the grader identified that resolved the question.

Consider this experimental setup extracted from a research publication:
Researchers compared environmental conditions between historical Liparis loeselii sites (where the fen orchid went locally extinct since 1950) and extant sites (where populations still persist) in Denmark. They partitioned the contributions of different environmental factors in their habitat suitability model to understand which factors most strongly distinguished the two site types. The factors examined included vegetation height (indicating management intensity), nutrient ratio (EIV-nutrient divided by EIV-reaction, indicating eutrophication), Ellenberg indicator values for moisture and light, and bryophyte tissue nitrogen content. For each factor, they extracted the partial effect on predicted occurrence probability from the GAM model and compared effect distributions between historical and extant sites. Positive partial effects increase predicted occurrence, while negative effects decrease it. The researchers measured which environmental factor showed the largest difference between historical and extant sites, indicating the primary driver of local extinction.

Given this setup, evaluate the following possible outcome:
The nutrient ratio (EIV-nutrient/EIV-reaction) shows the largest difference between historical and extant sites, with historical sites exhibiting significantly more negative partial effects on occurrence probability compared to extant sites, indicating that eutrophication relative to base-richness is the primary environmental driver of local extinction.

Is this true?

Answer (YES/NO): NO